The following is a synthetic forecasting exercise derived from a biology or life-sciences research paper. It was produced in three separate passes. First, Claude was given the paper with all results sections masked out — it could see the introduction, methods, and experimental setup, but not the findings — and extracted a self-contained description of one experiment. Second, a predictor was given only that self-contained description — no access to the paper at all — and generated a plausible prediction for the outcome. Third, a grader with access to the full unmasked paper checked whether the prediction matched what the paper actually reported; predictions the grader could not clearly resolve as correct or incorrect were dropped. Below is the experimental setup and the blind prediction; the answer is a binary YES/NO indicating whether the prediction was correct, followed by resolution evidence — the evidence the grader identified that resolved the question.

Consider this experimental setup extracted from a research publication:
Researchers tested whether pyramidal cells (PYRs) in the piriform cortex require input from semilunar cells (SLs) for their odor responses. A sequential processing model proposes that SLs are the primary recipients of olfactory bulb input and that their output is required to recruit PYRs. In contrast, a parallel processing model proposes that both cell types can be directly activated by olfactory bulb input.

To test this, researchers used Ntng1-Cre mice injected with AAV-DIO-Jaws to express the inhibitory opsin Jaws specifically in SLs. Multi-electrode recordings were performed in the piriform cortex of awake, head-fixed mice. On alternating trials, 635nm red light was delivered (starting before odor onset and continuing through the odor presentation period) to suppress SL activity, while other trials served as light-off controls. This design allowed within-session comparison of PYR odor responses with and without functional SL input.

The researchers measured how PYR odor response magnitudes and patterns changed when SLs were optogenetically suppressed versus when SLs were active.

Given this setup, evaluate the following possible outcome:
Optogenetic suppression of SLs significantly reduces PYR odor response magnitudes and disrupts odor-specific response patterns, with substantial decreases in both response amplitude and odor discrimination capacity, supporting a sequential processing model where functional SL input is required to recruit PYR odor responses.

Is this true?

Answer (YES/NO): NO